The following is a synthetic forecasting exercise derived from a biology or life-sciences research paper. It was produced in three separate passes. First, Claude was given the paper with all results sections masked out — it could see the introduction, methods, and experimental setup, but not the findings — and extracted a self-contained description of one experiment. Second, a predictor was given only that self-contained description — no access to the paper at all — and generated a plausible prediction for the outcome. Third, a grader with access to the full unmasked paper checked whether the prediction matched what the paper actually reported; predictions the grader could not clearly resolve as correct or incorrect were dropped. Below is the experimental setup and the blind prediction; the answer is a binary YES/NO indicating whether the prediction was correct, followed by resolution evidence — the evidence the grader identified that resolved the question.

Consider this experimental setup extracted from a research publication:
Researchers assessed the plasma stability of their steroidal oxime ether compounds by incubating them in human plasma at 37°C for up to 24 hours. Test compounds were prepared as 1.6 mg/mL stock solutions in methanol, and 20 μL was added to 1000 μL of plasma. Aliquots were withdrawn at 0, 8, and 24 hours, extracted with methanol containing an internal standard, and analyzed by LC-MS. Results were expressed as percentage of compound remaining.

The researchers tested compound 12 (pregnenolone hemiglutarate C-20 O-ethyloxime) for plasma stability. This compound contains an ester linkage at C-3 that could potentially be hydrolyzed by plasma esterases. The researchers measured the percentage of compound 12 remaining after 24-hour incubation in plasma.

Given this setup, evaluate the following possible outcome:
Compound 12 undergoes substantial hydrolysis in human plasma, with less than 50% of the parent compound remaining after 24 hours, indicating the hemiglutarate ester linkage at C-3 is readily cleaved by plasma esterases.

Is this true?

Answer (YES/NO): NO